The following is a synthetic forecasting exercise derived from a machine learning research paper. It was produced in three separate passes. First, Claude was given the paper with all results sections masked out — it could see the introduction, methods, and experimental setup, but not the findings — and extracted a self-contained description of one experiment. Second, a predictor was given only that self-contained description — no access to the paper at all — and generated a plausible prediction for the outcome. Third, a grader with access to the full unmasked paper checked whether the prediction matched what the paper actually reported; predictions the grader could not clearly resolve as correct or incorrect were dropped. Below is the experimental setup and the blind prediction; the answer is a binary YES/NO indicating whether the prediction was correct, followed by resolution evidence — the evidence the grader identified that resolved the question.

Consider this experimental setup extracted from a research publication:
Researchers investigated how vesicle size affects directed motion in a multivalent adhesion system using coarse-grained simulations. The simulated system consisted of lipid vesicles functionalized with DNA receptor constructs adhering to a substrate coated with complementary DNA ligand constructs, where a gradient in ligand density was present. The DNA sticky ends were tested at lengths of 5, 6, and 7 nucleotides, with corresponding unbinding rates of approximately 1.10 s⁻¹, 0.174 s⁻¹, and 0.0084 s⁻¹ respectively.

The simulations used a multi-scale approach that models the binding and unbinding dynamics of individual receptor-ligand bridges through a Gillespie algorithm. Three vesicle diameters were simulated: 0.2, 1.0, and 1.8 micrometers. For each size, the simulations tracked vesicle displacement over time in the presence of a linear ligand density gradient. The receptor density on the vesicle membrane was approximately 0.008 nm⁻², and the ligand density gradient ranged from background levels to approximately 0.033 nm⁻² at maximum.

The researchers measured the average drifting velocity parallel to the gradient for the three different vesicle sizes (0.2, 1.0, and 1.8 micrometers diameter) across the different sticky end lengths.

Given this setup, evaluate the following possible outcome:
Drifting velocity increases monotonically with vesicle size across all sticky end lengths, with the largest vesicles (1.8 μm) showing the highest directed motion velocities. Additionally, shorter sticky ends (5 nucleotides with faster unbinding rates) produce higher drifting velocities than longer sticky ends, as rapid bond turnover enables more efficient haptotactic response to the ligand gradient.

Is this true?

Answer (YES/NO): NO